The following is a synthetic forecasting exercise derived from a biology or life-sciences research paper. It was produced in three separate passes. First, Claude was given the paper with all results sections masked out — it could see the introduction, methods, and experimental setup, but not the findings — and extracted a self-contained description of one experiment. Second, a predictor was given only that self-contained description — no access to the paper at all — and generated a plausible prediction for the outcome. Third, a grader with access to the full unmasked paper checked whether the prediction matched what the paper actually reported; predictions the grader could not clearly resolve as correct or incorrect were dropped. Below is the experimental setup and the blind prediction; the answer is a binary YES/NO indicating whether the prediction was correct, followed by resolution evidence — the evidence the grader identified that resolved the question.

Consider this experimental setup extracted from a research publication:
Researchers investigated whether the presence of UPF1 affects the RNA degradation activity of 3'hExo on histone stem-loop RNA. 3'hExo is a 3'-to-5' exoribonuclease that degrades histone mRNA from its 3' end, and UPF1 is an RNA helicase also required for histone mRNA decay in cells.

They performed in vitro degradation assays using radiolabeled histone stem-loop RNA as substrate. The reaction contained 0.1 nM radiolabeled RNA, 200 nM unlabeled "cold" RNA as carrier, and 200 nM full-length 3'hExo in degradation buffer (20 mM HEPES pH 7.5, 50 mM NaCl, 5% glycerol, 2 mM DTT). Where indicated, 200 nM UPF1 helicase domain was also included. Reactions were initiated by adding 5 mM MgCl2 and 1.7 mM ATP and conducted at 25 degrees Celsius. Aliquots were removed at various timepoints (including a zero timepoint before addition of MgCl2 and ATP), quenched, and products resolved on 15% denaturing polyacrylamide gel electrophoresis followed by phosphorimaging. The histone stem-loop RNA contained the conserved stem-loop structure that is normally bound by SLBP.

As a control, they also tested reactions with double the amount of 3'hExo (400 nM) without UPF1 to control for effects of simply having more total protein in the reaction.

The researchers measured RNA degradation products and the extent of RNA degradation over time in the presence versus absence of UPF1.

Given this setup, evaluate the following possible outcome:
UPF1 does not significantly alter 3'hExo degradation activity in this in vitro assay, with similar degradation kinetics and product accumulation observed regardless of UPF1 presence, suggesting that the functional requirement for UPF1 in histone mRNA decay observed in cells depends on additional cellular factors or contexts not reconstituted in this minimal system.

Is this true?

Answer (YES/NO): NO